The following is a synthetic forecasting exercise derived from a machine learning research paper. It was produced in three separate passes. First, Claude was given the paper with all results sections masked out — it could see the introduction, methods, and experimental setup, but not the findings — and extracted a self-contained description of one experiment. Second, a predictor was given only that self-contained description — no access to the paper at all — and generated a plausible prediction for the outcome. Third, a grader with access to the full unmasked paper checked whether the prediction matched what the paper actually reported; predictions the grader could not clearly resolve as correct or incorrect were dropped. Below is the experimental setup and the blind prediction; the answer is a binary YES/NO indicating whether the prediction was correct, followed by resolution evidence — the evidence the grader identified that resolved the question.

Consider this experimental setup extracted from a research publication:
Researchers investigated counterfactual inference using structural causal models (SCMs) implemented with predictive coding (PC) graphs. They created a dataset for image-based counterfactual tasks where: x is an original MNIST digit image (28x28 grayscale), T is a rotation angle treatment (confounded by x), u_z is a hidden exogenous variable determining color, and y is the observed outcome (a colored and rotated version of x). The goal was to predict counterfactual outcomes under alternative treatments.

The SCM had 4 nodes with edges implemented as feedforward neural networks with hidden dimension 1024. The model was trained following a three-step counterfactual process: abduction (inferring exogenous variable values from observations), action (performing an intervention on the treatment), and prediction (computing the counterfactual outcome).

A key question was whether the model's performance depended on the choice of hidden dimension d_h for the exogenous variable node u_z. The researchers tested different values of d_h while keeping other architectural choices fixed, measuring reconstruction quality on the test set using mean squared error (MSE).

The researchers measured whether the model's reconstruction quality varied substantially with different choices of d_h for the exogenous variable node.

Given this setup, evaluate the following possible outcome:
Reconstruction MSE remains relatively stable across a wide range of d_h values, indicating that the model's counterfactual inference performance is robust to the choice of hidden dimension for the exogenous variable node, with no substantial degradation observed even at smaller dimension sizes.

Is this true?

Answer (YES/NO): YES